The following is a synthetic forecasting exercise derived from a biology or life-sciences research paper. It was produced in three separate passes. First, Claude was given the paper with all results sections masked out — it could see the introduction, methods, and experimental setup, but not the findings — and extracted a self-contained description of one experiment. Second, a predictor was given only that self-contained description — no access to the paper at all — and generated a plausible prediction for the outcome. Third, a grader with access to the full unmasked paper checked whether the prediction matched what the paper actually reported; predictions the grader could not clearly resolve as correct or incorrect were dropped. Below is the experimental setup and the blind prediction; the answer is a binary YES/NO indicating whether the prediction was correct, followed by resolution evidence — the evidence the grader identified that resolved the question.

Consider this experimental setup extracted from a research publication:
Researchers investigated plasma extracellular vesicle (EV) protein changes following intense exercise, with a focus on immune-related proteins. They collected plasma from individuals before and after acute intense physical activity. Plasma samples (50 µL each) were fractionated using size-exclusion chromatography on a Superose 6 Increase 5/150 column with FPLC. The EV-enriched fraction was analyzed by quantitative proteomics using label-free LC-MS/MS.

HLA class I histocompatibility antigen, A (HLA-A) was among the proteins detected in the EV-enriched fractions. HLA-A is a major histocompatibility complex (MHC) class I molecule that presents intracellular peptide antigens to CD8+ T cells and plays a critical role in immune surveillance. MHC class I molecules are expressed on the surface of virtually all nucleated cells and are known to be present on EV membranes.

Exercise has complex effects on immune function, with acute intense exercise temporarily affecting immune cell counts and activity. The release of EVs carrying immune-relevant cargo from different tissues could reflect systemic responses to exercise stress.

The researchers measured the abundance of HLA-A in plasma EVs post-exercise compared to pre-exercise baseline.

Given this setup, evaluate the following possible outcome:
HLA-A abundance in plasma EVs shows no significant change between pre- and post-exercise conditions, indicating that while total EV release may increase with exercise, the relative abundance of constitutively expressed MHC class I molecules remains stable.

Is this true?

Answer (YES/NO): NO